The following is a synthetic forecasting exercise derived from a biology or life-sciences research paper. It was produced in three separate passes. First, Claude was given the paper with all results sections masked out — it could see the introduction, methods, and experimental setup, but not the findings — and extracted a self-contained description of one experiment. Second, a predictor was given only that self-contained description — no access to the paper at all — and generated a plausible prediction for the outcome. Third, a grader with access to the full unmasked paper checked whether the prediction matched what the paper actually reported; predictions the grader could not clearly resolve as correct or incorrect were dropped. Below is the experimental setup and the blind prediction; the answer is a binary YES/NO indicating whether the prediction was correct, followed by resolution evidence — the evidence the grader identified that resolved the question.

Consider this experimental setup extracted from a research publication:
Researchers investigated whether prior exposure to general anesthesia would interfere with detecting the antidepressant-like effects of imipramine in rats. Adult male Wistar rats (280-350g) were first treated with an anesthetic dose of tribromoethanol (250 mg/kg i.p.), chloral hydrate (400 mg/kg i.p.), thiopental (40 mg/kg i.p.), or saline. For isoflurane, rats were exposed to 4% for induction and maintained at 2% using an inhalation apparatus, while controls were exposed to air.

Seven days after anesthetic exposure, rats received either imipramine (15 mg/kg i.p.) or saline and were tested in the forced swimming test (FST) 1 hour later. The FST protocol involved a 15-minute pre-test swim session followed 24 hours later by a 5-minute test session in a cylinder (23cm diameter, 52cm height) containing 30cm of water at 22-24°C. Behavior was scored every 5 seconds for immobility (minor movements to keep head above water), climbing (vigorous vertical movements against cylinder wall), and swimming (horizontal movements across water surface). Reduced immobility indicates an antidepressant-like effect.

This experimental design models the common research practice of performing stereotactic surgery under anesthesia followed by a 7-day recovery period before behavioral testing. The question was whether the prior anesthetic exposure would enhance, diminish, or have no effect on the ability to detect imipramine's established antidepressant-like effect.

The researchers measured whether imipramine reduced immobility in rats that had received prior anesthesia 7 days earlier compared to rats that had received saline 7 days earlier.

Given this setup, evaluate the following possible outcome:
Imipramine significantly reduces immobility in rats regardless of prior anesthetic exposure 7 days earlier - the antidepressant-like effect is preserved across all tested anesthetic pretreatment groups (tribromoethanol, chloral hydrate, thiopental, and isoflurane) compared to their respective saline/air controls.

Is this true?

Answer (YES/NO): YES